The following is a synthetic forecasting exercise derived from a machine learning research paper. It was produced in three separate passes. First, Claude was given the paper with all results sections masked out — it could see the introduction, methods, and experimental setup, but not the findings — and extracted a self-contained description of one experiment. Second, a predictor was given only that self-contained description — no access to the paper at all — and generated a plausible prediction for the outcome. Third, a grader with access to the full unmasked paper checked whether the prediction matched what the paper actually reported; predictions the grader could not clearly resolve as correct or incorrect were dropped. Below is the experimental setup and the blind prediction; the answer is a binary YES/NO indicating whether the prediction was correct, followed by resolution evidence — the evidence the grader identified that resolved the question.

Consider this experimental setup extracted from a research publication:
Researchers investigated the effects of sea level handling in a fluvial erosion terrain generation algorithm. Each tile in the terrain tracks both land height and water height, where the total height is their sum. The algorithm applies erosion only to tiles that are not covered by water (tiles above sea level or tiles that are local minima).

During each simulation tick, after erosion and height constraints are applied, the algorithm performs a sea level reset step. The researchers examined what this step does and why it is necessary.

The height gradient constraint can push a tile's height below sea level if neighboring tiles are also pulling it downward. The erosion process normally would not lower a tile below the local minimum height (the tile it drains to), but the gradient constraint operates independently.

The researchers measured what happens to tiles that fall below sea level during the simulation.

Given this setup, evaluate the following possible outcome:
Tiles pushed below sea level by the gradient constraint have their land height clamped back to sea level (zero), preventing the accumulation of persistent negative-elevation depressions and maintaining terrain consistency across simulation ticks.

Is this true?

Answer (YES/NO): NO